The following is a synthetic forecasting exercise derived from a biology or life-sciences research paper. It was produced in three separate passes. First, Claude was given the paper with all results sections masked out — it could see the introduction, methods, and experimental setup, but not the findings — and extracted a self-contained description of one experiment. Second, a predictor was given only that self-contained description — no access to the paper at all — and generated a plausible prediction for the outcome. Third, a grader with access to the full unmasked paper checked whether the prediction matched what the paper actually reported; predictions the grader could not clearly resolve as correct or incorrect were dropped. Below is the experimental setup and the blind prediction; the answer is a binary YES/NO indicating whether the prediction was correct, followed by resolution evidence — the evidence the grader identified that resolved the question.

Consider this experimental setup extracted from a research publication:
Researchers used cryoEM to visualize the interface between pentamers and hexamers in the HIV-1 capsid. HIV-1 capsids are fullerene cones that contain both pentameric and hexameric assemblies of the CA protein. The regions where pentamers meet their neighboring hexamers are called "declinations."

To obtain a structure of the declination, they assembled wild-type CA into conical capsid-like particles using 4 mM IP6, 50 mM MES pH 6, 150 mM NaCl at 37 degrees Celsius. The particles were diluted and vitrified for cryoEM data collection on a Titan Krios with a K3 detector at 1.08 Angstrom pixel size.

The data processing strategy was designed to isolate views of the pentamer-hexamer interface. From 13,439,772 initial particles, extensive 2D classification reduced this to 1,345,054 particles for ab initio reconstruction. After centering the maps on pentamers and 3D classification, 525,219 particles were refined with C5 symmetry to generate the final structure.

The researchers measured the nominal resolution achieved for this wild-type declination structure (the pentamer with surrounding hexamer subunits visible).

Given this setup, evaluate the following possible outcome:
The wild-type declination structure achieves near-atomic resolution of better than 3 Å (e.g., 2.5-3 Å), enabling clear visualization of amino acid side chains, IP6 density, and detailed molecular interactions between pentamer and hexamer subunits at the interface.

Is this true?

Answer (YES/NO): NO